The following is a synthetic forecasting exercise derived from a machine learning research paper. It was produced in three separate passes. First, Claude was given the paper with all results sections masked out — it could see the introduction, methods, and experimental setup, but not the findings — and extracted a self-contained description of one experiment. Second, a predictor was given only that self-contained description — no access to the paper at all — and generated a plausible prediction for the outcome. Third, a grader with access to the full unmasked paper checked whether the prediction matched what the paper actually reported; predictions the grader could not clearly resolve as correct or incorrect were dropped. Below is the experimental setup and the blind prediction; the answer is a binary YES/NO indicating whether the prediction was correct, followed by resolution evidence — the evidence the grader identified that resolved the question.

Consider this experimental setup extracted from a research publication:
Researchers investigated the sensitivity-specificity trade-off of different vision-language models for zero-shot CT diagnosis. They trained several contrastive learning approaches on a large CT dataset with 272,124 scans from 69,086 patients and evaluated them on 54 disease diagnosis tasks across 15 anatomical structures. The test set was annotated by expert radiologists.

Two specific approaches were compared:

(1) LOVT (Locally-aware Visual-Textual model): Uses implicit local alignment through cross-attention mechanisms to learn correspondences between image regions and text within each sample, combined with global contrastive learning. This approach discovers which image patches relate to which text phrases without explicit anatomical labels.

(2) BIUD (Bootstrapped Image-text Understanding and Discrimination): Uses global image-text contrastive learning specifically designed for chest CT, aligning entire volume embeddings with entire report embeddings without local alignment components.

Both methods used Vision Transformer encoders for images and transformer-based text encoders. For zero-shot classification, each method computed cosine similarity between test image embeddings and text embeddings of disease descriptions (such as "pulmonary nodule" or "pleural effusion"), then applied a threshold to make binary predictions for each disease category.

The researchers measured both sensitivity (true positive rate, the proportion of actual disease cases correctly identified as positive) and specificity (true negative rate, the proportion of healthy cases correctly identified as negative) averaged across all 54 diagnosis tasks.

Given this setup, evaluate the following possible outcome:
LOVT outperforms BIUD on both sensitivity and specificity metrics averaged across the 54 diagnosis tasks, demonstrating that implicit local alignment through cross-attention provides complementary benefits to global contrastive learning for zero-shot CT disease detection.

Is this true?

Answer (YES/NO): NO